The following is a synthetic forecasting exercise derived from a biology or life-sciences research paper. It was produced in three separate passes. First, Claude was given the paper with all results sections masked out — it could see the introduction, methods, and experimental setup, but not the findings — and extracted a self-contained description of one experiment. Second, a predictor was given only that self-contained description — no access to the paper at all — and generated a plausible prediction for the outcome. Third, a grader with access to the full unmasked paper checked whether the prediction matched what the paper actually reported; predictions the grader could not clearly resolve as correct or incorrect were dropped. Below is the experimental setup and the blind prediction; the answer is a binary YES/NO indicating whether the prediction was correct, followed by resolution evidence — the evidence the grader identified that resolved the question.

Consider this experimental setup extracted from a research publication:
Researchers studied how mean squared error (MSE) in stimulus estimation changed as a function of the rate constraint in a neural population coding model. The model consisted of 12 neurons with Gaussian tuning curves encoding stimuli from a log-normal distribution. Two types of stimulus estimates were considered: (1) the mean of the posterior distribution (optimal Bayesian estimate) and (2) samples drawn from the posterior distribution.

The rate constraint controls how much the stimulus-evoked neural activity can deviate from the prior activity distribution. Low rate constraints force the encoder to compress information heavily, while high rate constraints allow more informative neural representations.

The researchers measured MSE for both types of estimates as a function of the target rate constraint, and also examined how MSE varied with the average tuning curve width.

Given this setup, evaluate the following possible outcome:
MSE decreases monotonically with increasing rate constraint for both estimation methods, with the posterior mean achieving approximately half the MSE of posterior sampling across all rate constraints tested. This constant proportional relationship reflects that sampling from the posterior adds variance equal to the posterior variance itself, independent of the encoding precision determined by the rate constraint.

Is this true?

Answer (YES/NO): NO